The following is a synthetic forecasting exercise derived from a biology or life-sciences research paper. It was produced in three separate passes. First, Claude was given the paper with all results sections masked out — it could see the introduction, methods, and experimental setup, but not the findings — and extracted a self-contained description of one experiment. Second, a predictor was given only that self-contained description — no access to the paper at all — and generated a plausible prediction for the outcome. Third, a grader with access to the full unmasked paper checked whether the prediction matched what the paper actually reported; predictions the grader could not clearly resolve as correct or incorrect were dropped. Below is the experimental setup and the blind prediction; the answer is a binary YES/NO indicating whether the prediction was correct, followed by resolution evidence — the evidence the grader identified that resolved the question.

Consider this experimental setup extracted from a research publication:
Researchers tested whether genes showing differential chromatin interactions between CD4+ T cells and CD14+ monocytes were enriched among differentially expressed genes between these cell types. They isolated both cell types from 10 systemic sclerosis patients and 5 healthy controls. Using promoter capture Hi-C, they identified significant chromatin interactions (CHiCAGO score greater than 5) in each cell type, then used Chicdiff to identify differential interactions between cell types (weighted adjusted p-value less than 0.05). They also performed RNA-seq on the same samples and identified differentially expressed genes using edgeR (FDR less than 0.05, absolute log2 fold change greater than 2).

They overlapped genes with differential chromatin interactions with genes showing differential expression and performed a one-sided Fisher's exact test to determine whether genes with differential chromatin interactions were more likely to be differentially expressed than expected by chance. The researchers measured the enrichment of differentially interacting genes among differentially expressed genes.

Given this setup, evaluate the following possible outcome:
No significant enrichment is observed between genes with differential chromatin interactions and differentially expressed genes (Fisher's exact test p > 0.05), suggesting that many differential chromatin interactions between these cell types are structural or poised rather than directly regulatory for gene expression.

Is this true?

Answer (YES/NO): NO